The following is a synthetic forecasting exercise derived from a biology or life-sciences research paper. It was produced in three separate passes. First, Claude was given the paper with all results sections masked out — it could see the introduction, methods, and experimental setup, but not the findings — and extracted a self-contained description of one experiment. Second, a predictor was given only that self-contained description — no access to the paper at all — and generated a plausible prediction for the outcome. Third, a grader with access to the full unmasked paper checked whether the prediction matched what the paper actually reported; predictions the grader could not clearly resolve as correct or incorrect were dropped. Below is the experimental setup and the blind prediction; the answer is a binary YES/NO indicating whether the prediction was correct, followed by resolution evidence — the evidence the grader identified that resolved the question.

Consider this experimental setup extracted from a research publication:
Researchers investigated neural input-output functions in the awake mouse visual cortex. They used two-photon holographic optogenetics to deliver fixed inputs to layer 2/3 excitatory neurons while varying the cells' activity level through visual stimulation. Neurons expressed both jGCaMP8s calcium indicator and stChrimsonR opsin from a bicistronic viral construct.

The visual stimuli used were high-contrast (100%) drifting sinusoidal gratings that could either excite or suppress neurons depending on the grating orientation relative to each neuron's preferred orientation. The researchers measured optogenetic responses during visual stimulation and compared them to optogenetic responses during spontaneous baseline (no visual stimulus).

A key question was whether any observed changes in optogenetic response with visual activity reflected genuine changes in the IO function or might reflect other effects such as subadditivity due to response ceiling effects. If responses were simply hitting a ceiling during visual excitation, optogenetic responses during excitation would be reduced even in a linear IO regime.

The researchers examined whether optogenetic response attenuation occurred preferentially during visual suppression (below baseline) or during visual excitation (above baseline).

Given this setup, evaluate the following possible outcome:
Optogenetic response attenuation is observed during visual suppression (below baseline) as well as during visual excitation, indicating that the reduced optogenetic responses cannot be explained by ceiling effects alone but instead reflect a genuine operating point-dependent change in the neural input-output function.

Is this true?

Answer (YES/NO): NO